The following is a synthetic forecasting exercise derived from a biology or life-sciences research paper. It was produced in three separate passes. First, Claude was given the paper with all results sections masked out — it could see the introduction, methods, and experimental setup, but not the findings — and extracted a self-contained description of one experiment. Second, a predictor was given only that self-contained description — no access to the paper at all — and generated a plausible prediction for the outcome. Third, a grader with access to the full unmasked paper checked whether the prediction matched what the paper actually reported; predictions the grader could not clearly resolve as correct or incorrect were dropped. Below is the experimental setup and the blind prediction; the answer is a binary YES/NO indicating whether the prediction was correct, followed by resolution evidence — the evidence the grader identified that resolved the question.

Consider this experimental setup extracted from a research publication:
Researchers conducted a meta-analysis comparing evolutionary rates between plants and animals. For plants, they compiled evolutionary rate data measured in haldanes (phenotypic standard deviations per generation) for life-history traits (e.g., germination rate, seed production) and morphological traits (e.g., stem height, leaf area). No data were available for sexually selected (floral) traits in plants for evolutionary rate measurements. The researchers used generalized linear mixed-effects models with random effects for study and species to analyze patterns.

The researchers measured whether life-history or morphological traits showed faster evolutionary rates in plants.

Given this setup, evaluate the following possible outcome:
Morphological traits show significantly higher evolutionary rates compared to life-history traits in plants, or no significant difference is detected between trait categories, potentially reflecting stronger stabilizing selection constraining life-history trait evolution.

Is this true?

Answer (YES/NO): NO